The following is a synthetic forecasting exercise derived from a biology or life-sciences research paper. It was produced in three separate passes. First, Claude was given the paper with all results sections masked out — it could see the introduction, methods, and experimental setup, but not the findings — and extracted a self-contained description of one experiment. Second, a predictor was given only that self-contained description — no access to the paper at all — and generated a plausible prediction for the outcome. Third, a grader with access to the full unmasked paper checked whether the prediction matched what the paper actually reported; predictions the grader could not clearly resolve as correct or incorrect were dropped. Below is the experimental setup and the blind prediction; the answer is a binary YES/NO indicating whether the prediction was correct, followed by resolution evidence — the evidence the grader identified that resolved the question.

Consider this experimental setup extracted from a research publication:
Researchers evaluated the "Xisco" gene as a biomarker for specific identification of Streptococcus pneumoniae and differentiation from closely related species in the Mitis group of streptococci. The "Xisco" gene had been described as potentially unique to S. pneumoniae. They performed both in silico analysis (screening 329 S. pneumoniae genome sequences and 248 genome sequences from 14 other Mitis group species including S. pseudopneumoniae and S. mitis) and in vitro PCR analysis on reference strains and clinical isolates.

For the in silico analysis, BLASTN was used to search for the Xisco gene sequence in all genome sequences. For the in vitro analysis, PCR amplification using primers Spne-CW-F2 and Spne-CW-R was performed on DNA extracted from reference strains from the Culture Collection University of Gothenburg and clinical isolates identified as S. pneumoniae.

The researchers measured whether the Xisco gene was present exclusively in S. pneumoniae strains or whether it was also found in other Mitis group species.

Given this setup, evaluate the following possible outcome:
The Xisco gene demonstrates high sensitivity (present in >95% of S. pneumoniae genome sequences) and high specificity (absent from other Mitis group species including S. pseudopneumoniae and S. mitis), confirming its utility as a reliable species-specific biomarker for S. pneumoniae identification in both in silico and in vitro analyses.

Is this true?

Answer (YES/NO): YES